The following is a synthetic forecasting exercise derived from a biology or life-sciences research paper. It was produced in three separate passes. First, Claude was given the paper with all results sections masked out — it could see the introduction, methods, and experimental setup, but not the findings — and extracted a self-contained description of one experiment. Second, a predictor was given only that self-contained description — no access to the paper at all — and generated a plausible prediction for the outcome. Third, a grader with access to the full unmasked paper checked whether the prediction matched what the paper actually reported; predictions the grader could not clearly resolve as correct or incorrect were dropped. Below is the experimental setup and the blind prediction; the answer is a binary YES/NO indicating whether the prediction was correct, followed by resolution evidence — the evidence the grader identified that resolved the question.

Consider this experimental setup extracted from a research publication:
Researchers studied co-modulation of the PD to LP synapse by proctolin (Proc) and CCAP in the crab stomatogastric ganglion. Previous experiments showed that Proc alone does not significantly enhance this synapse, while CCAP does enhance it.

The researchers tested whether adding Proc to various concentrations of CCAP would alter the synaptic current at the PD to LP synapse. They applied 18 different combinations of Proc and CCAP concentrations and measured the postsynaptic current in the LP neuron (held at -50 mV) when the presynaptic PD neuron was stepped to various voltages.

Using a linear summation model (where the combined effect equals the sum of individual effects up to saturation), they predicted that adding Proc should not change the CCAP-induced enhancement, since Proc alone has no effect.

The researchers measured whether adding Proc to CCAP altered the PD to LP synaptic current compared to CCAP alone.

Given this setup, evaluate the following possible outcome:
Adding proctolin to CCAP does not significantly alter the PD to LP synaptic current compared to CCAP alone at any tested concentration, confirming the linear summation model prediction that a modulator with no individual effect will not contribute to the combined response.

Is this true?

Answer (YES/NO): NO